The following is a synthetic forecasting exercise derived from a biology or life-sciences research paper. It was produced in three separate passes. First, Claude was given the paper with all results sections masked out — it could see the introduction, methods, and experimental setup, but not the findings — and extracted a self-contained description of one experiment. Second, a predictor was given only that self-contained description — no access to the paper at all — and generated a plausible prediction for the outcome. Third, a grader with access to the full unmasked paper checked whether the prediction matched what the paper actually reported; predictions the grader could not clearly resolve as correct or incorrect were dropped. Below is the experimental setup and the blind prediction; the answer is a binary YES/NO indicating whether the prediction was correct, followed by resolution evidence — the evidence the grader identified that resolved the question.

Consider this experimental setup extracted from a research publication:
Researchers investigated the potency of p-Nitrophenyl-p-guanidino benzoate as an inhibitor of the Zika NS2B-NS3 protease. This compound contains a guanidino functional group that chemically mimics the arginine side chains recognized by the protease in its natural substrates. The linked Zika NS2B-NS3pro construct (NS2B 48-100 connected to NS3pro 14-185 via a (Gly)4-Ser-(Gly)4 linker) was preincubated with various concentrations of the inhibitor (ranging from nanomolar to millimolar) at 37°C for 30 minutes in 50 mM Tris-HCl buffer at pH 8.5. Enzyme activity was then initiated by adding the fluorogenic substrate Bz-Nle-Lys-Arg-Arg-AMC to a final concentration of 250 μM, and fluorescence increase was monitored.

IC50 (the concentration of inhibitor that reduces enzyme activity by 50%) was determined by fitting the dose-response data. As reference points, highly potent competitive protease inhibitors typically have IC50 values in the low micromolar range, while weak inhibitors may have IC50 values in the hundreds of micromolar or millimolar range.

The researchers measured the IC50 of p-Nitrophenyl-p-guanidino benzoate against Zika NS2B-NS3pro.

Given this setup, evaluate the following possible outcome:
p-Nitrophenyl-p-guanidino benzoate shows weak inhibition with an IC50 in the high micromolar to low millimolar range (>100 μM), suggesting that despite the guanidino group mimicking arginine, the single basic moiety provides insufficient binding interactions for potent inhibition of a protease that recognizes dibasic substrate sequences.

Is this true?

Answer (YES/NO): NO